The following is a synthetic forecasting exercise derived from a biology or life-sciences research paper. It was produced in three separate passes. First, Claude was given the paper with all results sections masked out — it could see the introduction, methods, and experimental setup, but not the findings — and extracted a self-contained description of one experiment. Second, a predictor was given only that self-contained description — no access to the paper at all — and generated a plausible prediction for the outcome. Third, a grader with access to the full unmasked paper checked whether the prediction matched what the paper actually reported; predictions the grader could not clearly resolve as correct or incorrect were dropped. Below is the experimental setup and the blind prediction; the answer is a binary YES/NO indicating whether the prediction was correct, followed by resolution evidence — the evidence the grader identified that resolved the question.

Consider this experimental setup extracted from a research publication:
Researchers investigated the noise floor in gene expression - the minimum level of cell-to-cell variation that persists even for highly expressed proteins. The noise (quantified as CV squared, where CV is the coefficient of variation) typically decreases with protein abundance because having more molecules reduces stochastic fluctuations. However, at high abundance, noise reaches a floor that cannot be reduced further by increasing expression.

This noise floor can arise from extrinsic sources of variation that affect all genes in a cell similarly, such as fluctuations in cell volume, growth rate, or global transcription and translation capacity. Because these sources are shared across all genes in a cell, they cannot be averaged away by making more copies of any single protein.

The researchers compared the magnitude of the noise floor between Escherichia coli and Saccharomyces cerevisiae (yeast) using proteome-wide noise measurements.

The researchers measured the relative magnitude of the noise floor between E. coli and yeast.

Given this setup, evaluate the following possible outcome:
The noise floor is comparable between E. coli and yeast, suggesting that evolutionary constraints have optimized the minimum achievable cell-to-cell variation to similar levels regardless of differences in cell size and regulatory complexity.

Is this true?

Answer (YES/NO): NO